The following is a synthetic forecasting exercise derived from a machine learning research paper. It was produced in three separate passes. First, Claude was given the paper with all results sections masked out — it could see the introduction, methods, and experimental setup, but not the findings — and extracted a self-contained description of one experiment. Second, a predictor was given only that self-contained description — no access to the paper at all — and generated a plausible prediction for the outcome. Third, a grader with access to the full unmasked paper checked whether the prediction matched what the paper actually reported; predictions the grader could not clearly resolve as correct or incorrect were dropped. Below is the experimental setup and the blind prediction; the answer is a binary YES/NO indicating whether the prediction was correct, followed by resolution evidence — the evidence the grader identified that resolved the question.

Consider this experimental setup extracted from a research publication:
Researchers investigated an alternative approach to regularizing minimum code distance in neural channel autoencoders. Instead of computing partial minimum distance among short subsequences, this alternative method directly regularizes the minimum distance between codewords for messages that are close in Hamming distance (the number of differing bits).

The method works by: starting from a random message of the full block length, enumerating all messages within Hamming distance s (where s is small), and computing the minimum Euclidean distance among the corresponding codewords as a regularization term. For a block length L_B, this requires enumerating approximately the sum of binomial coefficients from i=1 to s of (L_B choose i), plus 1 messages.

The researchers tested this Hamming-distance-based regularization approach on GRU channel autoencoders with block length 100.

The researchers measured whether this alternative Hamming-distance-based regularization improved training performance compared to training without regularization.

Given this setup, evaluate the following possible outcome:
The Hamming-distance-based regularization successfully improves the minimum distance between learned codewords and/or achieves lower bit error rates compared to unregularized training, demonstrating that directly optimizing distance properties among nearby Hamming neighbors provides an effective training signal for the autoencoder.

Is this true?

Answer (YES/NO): NO